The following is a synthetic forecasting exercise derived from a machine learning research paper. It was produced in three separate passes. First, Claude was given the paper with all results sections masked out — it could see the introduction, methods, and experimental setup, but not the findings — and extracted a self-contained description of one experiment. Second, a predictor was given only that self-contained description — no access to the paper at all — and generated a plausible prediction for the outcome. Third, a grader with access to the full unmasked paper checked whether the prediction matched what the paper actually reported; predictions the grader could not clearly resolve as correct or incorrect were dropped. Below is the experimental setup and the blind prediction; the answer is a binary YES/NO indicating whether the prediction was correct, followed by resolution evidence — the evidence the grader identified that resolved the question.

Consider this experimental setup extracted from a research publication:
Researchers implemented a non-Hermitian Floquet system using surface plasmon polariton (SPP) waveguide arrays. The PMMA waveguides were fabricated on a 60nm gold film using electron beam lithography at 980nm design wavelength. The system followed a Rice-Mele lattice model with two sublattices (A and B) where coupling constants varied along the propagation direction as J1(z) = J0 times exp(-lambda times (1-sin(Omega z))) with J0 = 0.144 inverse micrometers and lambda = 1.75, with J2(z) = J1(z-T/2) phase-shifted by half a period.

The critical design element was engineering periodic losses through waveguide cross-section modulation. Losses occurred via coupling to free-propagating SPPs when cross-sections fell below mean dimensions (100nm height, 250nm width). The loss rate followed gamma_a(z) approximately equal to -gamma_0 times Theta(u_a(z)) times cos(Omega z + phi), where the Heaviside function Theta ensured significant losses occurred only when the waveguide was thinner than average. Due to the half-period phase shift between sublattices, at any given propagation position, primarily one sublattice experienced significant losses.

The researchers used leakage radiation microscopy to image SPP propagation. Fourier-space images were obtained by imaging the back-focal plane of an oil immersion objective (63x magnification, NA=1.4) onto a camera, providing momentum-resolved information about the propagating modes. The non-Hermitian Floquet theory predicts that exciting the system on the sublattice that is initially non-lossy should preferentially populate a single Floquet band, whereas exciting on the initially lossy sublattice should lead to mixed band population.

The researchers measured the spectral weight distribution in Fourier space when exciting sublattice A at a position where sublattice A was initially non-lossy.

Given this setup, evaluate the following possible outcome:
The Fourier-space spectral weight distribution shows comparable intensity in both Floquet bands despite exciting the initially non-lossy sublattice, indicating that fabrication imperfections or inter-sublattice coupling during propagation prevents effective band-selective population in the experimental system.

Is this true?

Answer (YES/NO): NO